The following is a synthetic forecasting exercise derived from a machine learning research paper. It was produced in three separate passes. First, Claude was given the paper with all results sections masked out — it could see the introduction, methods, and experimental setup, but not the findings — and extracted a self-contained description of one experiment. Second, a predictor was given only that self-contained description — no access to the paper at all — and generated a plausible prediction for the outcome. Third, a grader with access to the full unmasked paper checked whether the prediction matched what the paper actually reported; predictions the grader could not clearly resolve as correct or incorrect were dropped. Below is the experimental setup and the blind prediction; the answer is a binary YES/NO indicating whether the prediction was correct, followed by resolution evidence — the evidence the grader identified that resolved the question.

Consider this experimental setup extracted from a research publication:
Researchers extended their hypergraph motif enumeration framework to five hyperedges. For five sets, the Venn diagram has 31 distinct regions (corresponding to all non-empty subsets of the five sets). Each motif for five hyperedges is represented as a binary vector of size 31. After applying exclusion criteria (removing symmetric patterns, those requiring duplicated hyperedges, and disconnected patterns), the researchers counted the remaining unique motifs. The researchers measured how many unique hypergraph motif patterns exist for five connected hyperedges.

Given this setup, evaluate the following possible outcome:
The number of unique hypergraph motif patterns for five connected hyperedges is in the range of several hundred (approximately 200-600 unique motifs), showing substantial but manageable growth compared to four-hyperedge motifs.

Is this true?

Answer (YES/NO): NO